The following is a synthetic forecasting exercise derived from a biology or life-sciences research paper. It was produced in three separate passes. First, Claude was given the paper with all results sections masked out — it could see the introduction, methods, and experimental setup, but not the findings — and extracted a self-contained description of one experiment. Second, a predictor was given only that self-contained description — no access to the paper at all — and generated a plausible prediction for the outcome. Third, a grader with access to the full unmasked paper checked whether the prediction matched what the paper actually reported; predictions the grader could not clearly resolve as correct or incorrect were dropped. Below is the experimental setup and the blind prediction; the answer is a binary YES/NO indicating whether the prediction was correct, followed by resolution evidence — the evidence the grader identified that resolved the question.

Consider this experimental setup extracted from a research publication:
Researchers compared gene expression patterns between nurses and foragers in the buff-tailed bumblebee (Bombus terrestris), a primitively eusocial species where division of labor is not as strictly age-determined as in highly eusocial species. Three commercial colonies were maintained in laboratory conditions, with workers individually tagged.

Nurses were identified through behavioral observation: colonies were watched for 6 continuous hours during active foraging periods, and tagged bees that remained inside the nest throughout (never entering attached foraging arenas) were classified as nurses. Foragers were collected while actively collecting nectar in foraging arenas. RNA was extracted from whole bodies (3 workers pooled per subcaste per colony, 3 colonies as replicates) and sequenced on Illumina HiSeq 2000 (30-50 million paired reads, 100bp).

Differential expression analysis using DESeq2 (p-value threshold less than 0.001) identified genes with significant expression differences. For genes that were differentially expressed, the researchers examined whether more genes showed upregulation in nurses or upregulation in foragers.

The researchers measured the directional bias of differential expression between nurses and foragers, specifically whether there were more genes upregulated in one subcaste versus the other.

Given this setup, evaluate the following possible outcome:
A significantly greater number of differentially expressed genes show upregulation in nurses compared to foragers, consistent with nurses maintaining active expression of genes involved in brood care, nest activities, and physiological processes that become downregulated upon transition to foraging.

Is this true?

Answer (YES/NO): NO